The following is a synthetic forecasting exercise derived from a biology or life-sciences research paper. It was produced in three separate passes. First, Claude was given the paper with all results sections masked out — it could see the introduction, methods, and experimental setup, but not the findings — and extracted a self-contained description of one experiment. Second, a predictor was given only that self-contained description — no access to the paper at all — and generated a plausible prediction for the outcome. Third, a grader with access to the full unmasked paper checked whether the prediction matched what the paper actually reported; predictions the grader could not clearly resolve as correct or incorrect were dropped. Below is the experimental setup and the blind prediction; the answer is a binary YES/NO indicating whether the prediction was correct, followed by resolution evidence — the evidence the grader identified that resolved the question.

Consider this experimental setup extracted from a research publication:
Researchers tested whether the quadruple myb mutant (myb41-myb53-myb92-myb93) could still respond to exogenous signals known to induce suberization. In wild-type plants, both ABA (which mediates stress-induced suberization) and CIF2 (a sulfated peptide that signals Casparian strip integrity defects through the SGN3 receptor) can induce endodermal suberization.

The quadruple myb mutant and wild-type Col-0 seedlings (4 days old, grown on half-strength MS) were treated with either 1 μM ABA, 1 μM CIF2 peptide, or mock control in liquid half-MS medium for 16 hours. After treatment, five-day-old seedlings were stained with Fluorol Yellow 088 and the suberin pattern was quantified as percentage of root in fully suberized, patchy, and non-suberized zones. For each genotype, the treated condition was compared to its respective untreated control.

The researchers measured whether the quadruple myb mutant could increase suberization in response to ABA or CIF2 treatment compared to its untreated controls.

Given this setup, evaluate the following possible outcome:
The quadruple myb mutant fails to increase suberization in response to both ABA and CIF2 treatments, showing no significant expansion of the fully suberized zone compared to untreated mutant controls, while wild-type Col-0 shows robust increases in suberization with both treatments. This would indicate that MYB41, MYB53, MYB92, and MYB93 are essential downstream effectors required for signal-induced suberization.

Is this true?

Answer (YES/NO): YES